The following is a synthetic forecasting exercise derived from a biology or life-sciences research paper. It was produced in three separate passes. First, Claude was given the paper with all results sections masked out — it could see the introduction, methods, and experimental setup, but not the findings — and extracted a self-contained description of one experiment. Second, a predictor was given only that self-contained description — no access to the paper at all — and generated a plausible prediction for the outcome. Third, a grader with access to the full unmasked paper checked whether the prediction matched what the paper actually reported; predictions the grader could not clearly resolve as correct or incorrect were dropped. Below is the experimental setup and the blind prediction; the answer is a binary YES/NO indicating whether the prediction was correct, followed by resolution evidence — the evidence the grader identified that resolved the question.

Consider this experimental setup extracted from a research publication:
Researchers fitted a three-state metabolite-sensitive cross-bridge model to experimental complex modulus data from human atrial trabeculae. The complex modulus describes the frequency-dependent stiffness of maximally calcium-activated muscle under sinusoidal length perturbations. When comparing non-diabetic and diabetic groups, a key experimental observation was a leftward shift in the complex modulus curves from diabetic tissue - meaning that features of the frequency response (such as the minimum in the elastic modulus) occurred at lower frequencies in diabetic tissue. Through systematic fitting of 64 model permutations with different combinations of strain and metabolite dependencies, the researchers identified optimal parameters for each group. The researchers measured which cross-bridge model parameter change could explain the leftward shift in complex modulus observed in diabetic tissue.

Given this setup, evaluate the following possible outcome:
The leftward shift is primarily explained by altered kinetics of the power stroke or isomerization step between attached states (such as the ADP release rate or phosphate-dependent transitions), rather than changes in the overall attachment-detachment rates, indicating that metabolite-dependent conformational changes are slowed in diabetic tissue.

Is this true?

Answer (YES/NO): NO